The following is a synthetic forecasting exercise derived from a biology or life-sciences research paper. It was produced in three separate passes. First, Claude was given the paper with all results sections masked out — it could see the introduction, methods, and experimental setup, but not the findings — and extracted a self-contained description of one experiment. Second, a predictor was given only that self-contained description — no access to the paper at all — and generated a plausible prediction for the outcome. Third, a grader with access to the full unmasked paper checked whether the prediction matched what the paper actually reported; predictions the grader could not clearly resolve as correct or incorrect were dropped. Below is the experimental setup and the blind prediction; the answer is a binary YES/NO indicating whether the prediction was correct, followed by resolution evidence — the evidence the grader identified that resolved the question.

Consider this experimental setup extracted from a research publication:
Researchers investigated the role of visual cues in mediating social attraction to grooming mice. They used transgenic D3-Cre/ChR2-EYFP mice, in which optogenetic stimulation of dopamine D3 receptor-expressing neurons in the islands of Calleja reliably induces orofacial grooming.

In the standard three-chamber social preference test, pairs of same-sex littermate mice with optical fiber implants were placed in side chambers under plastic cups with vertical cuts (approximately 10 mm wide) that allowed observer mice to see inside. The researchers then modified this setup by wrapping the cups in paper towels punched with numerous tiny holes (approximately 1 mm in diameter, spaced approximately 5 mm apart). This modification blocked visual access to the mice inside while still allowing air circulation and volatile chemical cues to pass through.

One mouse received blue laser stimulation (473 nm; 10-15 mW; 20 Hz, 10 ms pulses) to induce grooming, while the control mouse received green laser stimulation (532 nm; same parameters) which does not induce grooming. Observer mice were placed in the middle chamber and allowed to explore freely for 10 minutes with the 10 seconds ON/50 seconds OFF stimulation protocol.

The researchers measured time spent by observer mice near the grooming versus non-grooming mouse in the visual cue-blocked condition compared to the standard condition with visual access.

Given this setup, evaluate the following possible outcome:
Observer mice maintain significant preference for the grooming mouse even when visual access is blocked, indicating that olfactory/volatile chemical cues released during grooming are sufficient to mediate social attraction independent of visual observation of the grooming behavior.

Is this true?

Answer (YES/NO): YES